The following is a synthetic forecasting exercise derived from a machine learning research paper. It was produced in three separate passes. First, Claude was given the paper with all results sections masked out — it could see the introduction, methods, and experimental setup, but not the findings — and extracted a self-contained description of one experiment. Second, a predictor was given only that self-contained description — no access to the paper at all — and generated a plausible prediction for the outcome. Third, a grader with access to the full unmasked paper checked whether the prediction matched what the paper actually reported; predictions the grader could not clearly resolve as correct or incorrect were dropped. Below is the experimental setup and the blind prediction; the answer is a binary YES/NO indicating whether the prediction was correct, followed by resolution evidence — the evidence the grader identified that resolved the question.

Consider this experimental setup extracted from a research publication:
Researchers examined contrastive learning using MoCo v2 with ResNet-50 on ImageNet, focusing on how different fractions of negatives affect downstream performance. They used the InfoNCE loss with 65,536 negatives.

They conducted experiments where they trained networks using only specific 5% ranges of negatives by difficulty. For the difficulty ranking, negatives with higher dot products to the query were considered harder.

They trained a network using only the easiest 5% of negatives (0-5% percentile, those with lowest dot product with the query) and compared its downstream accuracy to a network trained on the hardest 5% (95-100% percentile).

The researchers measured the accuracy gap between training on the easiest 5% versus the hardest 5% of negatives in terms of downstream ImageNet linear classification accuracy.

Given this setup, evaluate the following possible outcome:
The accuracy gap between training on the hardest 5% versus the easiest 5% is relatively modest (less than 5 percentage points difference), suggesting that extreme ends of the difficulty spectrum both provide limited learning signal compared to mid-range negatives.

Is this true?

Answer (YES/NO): NO